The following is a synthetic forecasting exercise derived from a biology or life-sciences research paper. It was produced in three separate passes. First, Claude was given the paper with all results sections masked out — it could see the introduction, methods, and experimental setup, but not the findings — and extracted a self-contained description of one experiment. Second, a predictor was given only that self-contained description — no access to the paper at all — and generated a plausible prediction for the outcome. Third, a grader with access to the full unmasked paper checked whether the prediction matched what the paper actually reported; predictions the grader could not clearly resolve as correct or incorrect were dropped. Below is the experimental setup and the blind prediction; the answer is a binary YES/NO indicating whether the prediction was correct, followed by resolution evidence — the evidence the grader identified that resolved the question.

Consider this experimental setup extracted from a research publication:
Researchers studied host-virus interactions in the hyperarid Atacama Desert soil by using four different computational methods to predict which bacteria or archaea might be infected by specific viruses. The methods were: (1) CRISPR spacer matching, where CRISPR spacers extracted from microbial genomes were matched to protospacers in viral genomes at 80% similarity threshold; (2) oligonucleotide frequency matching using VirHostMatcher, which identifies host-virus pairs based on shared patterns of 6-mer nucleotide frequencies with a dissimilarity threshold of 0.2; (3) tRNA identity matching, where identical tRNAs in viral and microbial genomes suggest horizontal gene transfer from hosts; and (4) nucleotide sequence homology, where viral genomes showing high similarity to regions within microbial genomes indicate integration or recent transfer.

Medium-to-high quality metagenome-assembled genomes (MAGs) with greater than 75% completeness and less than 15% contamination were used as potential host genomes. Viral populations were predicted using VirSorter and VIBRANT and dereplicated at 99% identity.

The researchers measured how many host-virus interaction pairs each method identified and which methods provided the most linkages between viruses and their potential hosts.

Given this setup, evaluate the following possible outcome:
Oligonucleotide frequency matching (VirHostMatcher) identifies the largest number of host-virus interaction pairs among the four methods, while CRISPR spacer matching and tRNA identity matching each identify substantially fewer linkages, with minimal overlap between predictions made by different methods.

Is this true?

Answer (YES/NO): YES